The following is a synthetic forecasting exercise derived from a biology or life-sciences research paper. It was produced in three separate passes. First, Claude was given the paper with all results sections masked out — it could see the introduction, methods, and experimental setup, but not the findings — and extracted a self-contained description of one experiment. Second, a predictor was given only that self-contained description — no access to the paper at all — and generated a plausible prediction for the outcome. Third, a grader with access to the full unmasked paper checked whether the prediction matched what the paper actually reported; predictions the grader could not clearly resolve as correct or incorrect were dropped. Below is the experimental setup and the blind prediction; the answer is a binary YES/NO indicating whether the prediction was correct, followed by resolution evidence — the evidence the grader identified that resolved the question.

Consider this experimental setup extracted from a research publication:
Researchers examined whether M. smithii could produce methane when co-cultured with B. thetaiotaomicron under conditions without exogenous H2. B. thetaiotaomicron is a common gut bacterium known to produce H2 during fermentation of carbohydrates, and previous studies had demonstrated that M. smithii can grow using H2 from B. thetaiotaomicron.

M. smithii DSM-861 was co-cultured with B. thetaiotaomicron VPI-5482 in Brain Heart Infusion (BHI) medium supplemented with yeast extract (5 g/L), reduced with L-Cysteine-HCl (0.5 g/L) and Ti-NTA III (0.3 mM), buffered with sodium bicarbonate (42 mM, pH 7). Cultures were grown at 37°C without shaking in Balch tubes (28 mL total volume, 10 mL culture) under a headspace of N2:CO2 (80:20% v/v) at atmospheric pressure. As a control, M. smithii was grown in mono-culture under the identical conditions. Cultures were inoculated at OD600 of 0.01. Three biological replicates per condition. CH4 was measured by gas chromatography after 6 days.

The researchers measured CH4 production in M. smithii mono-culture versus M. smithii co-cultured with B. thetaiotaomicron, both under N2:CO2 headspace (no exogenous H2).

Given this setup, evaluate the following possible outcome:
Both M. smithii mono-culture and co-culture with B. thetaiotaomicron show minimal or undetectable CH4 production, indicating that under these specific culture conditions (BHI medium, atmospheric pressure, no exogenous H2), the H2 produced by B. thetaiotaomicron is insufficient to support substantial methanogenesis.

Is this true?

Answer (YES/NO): NO